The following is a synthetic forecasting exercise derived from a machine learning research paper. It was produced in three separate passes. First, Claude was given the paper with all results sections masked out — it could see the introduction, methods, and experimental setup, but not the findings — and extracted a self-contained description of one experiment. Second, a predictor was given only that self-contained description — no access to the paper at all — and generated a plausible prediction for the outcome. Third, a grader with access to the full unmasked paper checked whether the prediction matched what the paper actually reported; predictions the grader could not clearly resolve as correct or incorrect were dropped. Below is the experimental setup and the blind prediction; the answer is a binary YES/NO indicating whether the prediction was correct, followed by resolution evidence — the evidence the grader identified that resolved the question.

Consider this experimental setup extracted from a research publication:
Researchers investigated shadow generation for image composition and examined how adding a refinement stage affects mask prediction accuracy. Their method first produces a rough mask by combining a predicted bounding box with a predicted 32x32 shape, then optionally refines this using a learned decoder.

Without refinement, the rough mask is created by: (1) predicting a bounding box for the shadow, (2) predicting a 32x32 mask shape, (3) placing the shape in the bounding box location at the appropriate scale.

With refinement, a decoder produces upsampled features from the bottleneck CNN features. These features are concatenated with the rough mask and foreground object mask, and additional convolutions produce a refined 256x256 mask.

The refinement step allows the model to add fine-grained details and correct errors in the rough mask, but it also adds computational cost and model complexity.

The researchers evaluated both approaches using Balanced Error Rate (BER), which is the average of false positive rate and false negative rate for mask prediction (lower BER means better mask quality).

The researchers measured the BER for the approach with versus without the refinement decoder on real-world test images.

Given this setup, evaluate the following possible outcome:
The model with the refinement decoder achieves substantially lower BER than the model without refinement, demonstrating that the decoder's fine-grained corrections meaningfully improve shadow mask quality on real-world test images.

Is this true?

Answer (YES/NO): YES